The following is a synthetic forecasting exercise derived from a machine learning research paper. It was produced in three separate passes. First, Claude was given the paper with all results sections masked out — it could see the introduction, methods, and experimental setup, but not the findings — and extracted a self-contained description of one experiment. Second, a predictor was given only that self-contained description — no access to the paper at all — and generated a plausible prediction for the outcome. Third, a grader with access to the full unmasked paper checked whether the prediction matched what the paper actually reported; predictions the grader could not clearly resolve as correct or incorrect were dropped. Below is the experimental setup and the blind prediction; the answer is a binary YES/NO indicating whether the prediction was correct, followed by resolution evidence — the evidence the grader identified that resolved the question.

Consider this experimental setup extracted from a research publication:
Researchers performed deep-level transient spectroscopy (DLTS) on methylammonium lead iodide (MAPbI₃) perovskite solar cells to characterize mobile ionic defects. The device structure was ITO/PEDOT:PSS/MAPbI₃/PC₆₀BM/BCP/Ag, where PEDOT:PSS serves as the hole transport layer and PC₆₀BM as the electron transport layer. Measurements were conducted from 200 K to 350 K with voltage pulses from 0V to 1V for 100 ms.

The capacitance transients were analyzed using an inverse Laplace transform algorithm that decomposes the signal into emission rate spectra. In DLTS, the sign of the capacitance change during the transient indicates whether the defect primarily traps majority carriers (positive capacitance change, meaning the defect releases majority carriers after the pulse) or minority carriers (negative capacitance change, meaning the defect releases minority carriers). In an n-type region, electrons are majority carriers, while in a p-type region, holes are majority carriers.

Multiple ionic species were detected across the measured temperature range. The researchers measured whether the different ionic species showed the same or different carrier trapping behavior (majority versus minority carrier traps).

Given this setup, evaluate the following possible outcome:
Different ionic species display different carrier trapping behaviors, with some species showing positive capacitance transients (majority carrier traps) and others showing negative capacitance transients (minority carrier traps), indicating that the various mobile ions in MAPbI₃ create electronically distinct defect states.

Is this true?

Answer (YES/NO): YES